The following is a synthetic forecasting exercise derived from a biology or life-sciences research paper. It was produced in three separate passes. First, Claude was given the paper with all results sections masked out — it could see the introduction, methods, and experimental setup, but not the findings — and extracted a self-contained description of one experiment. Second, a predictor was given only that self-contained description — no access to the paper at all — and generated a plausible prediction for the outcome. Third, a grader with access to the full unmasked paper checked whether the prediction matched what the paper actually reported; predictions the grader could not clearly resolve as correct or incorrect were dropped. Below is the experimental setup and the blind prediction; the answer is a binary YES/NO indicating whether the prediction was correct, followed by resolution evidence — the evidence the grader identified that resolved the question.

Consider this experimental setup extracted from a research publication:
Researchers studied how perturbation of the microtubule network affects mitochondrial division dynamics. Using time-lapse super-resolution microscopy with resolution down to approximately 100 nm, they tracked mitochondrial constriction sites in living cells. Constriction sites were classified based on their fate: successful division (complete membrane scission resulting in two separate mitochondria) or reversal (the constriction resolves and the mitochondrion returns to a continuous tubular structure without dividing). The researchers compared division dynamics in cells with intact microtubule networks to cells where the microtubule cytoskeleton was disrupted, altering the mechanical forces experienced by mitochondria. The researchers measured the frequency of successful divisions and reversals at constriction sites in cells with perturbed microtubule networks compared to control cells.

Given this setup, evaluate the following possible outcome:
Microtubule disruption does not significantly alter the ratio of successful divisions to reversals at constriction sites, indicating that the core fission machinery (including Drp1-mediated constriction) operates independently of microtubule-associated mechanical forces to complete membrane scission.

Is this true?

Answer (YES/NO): NO